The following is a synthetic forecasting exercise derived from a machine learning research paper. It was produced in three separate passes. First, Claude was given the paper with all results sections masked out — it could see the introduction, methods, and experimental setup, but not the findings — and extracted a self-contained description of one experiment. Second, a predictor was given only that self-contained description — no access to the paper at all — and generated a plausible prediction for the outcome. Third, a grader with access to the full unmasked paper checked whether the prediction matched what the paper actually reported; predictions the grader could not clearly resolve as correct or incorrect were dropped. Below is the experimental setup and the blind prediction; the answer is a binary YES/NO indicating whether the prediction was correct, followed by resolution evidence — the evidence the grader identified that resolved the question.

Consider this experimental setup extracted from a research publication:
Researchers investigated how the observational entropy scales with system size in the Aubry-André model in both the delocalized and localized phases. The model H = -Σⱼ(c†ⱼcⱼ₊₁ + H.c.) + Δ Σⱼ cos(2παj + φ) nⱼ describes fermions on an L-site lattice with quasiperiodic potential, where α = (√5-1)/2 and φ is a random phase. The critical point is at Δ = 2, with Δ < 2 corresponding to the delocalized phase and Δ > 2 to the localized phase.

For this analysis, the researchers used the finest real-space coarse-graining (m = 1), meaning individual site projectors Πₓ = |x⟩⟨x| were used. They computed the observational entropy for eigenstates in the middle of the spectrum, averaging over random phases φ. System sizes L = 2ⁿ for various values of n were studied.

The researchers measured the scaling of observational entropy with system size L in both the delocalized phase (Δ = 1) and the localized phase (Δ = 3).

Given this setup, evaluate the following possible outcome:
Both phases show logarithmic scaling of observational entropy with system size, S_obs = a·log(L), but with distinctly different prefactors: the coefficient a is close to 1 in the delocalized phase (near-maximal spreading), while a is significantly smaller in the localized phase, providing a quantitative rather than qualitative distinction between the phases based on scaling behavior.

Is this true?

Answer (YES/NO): NO